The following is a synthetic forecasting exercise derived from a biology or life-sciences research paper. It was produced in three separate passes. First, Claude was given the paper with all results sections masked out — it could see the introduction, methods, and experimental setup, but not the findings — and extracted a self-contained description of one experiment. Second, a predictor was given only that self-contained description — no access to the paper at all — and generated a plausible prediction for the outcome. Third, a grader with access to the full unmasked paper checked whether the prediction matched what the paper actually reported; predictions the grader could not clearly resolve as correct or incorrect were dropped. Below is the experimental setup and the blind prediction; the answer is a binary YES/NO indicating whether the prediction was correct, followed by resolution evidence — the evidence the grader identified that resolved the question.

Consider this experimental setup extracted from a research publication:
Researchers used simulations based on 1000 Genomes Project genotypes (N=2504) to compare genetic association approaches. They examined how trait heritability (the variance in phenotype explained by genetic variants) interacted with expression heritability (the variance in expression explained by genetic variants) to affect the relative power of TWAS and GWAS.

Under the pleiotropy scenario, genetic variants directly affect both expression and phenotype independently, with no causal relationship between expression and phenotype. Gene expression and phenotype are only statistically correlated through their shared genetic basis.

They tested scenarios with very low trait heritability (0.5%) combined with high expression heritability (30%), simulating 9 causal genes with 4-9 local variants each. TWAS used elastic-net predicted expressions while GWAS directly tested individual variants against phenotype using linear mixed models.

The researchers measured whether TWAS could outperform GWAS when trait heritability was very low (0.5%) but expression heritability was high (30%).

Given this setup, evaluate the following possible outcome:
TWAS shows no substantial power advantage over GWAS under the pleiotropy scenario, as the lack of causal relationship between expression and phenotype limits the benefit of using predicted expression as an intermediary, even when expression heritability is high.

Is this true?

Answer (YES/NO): NO